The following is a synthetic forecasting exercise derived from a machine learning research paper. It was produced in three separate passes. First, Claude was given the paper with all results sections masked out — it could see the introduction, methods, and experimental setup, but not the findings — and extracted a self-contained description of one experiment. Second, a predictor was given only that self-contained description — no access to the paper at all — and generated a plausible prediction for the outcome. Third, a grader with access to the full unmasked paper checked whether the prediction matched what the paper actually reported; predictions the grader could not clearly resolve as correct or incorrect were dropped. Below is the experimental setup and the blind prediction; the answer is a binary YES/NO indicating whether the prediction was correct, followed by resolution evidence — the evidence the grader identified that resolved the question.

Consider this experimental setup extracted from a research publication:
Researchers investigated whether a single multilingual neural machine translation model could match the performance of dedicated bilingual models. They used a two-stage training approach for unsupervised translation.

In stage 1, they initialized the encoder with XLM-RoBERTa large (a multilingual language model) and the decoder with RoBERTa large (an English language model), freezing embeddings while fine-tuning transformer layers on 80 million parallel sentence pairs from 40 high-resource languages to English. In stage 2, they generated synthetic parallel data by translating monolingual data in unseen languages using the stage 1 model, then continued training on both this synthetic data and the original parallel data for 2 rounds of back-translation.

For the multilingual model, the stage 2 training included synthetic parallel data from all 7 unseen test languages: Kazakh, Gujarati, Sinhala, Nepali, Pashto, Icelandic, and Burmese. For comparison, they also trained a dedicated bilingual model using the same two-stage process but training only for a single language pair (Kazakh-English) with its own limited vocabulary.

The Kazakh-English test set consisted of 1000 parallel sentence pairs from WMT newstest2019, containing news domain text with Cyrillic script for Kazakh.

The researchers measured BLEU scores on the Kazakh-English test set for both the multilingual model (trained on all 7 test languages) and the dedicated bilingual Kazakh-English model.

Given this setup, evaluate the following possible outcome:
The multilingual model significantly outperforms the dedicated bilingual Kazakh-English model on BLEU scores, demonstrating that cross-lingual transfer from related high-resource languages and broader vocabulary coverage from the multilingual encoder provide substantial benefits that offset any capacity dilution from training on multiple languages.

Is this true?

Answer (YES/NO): NO